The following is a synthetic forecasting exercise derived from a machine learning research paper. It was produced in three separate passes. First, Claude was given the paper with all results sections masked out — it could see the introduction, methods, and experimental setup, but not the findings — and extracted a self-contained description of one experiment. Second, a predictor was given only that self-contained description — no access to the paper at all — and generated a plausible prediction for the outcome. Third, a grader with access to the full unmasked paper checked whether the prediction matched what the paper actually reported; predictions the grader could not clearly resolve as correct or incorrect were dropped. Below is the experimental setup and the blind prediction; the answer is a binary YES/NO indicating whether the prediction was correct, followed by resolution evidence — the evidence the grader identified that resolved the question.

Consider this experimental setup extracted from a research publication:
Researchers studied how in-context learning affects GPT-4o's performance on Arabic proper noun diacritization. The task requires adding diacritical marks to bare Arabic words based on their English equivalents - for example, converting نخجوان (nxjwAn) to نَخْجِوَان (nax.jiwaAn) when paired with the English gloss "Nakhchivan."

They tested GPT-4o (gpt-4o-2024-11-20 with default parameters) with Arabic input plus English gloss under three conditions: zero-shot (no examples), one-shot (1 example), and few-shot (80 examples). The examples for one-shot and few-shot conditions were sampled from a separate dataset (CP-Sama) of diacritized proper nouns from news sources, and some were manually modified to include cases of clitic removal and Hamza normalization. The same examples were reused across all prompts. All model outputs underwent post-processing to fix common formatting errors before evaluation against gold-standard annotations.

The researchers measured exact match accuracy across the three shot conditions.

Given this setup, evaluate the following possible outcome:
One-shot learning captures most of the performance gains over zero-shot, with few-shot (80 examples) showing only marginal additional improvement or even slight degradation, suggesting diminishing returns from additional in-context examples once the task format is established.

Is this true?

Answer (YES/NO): NO